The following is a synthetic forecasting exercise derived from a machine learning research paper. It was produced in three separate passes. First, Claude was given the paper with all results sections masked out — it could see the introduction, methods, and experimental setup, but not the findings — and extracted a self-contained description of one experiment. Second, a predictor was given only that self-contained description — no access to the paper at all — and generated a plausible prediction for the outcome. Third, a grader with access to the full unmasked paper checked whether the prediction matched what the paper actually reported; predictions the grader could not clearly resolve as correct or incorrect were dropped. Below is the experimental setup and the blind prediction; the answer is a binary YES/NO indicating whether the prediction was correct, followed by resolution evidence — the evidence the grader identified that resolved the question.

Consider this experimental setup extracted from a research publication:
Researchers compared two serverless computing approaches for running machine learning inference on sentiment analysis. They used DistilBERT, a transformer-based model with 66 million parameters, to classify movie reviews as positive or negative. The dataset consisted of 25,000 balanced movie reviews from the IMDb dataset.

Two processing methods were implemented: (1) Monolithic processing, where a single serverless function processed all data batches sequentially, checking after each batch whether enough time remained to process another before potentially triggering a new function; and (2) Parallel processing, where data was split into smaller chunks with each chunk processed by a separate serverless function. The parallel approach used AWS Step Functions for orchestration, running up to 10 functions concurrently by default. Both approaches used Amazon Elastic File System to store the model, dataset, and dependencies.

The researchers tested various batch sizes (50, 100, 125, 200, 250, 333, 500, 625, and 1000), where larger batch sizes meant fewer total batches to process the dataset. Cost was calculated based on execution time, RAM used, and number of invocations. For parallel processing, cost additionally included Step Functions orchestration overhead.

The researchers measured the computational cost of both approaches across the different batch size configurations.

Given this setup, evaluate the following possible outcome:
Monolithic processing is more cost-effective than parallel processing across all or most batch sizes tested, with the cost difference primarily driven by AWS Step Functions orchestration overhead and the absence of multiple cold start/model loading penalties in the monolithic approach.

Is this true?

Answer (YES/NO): NO